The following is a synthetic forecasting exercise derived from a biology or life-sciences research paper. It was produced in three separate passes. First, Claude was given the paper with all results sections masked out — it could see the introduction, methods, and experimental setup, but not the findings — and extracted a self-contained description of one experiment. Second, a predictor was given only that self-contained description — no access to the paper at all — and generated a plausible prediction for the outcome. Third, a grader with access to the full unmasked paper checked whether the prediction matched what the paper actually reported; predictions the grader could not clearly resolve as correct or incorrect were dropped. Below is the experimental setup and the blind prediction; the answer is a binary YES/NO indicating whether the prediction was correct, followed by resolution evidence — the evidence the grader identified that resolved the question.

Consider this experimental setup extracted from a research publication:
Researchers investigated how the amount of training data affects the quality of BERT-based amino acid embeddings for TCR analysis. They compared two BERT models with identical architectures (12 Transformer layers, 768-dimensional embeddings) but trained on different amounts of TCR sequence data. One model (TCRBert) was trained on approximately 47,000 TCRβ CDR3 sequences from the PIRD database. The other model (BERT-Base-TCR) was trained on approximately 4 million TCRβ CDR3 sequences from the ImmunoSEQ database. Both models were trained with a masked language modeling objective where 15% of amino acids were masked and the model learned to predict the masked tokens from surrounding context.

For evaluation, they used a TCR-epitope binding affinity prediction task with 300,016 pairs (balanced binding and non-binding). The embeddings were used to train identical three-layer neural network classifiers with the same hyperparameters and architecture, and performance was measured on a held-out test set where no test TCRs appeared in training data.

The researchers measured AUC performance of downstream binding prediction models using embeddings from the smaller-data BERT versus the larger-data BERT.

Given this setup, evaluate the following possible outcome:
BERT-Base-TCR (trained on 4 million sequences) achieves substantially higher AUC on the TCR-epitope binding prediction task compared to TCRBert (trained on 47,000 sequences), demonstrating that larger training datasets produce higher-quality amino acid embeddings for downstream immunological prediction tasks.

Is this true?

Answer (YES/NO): NO